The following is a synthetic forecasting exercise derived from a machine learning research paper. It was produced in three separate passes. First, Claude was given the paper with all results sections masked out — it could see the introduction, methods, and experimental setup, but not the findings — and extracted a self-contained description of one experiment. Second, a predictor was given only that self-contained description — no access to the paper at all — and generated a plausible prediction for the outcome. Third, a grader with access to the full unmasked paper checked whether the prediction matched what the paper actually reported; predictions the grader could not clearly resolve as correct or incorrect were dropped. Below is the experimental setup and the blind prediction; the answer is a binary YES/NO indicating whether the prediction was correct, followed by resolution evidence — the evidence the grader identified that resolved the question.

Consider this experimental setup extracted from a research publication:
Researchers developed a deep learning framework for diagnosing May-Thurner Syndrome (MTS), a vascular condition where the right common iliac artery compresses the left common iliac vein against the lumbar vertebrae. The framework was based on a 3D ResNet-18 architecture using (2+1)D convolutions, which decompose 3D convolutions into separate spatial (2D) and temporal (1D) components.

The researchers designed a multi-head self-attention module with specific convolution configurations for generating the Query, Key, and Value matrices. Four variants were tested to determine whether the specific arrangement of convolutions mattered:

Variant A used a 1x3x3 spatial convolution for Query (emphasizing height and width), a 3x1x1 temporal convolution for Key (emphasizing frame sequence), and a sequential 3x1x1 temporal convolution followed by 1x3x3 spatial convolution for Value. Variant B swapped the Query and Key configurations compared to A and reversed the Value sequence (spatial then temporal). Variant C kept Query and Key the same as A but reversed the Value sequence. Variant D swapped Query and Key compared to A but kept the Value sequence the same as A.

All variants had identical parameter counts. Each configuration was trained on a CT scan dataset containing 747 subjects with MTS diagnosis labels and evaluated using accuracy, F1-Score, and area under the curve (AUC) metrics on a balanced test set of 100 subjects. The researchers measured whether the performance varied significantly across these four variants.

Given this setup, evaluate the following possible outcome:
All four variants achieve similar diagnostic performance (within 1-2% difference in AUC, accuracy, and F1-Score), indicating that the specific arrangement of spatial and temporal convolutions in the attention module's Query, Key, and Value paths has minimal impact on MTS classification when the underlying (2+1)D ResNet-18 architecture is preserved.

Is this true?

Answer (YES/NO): NO